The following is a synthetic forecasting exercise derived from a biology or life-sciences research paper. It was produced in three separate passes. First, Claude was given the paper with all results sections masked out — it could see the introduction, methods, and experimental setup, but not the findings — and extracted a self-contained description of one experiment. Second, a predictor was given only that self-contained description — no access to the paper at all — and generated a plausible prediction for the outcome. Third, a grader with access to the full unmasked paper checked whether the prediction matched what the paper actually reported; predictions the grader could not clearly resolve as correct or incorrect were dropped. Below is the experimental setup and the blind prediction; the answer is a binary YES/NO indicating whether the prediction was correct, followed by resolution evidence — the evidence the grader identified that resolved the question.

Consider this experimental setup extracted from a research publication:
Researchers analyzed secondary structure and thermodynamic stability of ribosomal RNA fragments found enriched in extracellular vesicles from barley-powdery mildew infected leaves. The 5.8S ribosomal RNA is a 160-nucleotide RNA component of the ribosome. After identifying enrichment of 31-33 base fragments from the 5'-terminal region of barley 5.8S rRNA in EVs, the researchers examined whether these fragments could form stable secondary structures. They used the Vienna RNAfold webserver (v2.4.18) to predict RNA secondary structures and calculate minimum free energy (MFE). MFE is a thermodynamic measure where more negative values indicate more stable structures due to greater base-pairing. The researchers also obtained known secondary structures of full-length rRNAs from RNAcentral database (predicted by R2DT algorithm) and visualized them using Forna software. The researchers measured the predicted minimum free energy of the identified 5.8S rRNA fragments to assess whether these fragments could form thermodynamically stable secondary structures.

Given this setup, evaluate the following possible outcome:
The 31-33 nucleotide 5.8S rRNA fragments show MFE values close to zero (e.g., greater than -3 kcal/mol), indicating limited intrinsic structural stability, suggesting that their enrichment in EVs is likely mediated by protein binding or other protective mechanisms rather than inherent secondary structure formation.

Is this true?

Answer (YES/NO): NO